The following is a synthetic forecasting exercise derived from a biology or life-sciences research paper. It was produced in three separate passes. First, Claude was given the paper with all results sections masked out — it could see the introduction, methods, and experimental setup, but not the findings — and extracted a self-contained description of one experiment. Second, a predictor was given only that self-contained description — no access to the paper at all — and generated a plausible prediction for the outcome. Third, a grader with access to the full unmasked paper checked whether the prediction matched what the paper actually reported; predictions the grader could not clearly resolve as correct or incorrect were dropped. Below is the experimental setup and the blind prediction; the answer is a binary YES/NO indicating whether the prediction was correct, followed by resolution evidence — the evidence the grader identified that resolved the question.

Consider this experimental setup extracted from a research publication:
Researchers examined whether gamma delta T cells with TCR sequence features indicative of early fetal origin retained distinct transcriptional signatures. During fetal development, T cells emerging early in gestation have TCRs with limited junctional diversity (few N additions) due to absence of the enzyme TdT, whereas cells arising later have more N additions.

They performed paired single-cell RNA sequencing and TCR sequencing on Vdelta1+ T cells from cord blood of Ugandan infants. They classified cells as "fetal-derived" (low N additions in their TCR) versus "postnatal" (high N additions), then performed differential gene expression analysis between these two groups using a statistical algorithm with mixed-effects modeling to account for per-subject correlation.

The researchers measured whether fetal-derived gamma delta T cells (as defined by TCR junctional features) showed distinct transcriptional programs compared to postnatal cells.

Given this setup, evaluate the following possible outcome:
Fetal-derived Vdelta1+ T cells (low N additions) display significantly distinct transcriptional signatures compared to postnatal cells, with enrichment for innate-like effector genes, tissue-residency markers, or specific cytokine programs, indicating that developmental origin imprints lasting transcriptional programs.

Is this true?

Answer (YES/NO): YES